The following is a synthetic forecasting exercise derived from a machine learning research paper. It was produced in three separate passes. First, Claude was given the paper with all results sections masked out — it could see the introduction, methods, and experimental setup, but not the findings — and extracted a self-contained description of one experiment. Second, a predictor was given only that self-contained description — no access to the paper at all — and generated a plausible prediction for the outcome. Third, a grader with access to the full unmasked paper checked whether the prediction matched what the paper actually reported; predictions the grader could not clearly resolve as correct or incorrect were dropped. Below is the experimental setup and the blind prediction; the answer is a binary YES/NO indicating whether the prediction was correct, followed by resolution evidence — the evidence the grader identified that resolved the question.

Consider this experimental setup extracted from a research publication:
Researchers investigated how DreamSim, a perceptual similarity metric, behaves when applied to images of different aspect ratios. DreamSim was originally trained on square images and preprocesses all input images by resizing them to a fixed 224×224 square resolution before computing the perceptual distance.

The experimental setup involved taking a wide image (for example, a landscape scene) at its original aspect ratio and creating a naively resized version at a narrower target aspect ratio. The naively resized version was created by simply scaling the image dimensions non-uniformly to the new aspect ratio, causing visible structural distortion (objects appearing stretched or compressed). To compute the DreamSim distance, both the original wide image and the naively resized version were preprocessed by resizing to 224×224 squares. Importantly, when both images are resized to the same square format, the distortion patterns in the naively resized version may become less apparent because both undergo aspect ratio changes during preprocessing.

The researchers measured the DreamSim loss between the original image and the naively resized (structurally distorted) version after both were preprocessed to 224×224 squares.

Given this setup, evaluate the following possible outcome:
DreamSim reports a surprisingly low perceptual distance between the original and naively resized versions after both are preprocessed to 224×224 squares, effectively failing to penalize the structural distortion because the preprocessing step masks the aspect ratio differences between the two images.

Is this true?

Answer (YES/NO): YES